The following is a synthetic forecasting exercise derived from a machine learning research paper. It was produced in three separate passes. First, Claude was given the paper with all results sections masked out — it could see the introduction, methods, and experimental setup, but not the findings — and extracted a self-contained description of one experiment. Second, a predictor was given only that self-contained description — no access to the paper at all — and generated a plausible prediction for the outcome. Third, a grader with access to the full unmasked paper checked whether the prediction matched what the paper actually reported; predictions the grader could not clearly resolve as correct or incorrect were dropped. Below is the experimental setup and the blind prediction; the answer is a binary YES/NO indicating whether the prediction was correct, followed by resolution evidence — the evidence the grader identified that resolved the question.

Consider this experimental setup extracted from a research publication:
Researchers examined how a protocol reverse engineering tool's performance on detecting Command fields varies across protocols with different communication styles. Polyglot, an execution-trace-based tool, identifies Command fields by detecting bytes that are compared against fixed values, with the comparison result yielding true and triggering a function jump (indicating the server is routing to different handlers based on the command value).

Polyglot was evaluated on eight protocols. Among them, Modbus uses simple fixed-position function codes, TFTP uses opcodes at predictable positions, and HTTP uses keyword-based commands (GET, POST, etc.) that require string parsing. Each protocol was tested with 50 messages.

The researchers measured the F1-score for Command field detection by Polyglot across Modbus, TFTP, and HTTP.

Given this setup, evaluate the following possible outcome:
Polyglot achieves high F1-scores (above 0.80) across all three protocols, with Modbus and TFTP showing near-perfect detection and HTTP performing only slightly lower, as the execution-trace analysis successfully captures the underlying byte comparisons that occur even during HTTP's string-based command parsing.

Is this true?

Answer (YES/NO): NO